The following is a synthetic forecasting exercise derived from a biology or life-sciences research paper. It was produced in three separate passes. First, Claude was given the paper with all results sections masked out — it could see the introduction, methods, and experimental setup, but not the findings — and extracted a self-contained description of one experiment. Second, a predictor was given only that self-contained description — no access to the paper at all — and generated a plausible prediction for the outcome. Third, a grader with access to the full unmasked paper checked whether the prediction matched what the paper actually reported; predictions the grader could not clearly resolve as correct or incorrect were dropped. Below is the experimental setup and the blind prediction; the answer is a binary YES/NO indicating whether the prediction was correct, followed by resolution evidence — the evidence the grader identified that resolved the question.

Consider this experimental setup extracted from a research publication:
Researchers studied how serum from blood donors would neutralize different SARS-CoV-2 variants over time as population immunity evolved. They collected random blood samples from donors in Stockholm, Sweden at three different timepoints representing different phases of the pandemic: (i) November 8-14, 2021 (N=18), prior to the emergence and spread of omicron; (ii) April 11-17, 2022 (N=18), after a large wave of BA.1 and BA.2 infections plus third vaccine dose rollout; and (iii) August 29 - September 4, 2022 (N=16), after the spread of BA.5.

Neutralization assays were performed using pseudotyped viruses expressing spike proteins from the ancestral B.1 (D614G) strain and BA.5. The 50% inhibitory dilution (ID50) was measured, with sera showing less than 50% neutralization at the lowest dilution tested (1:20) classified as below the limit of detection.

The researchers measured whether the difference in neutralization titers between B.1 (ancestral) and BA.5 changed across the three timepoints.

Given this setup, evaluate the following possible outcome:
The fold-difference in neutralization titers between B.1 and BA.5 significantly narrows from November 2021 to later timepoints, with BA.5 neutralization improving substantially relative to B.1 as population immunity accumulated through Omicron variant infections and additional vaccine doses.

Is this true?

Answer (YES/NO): NO